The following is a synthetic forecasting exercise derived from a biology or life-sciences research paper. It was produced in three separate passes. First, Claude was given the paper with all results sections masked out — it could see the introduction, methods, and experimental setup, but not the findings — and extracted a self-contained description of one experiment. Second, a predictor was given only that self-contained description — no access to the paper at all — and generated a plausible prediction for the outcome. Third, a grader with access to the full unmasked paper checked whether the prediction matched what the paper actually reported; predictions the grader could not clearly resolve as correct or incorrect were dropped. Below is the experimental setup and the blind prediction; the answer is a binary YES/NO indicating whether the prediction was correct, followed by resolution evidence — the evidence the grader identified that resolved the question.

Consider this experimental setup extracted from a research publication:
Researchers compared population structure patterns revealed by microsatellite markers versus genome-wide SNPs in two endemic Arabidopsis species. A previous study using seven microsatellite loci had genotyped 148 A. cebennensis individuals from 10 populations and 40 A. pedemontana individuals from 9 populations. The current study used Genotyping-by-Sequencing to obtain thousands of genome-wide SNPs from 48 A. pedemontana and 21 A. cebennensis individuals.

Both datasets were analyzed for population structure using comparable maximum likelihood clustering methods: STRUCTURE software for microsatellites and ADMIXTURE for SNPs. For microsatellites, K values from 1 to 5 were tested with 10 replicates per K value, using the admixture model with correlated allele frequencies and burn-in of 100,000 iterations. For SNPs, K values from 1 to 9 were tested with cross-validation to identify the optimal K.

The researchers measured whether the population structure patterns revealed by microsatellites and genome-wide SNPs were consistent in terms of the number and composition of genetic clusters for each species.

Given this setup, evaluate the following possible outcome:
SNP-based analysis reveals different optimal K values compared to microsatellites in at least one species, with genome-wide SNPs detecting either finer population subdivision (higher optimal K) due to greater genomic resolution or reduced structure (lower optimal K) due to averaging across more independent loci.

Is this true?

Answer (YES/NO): NO